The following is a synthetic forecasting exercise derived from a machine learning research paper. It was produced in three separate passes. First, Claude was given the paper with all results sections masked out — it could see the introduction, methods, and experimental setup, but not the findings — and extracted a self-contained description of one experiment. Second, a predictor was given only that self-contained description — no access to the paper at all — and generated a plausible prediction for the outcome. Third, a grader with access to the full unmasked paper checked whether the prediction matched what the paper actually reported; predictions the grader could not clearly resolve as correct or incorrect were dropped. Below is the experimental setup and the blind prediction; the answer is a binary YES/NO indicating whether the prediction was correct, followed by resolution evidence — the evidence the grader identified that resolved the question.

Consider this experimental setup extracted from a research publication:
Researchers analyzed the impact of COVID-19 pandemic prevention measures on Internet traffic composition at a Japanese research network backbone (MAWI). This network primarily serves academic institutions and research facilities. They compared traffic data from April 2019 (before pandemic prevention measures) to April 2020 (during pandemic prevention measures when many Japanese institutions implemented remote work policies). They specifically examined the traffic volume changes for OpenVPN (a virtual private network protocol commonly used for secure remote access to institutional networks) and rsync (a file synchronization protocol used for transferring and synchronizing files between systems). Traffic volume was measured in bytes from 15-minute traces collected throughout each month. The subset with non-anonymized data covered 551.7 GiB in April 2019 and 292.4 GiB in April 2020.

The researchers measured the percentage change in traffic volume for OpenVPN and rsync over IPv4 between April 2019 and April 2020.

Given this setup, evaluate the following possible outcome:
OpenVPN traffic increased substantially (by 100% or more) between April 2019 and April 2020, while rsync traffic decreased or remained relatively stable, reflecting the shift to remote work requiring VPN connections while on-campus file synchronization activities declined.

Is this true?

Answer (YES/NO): NO